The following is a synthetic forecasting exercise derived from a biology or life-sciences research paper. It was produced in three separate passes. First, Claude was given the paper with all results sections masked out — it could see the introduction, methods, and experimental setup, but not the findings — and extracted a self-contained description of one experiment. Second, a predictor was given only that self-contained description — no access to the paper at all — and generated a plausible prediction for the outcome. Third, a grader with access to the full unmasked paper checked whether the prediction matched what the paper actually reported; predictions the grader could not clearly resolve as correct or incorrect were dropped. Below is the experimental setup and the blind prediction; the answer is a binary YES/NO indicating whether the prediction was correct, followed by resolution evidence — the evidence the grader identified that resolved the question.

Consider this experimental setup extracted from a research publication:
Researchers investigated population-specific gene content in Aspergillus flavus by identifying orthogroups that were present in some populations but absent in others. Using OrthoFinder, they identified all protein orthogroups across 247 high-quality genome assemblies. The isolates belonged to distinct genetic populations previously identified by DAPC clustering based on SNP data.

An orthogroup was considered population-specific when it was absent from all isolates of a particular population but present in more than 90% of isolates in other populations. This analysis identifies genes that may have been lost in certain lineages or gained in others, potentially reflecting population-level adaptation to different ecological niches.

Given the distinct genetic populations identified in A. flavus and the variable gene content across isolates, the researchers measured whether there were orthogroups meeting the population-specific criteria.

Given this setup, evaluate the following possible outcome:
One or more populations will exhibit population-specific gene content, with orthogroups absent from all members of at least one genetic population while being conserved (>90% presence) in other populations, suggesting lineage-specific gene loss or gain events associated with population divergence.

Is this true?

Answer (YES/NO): YES